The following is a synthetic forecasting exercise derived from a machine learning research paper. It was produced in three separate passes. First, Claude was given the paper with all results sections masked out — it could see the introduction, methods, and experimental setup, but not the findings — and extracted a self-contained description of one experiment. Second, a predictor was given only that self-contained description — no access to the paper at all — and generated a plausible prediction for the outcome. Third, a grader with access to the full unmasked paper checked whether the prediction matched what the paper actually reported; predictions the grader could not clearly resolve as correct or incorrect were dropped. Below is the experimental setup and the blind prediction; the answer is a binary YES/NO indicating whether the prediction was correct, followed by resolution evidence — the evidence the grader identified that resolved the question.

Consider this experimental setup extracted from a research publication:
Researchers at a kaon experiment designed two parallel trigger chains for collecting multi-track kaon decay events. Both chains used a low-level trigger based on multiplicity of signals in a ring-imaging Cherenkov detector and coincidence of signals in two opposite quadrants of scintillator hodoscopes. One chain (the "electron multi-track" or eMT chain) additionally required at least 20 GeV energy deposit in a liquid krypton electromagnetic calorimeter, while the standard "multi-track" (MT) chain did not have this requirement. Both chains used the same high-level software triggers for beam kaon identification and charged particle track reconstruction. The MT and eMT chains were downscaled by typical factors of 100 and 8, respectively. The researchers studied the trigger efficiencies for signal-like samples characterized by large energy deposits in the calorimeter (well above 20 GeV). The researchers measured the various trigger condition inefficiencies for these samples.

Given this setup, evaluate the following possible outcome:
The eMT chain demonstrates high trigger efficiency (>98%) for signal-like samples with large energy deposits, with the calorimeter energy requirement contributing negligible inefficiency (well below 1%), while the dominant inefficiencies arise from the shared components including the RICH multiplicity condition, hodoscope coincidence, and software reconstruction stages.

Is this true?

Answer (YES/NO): NO